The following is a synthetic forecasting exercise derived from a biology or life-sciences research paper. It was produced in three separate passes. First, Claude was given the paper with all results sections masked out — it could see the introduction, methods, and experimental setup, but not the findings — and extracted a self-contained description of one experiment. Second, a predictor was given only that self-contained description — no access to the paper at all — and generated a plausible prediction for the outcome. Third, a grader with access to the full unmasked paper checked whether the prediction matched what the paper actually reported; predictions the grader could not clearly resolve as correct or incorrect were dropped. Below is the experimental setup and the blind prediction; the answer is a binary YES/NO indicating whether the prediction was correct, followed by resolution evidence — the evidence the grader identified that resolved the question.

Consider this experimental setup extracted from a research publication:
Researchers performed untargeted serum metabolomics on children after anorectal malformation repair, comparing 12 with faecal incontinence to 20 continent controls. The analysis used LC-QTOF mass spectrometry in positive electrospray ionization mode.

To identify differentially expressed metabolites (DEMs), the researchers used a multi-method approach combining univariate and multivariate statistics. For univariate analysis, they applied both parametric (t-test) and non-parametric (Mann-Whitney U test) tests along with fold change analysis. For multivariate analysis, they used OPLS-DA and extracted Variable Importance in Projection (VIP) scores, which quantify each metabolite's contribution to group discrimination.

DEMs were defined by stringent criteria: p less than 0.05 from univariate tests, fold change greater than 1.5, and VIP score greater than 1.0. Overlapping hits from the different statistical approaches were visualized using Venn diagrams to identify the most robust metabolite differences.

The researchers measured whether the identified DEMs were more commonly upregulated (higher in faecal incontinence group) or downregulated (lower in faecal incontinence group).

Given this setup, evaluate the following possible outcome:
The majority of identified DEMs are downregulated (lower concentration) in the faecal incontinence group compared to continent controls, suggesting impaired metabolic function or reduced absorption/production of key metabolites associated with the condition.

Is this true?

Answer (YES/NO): YES